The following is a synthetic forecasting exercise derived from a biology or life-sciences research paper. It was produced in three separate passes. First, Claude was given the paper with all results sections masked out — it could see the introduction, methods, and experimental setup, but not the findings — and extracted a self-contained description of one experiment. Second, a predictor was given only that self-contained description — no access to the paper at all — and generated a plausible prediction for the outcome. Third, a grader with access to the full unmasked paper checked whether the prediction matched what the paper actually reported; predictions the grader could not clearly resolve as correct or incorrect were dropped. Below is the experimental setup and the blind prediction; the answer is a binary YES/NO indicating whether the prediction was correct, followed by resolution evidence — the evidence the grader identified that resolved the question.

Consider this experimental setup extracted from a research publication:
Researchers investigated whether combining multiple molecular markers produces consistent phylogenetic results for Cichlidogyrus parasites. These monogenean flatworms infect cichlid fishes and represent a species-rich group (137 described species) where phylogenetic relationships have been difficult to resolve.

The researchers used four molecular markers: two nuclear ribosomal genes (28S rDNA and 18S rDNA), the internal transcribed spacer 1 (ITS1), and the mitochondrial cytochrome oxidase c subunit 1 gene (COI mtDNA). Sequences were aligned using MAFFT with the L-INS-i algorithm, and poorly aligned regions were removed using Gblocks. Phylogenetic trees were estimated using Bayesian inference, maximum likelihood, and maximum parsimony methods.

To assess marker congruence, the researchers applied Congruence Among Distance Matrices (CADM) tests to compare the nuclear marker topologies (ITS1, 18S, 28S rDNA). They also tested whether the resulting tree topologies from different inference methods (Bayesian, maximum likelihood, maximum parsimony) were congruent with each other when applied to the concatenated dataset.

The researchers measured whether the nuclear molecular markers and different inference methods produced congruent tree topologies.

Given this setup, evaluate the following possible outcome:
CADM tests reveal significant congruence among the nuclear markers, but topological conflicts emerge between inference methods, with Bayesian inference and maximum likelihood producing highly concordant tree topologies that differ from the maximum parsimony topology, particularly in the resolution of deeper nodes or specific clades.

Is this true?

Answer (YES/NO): NO